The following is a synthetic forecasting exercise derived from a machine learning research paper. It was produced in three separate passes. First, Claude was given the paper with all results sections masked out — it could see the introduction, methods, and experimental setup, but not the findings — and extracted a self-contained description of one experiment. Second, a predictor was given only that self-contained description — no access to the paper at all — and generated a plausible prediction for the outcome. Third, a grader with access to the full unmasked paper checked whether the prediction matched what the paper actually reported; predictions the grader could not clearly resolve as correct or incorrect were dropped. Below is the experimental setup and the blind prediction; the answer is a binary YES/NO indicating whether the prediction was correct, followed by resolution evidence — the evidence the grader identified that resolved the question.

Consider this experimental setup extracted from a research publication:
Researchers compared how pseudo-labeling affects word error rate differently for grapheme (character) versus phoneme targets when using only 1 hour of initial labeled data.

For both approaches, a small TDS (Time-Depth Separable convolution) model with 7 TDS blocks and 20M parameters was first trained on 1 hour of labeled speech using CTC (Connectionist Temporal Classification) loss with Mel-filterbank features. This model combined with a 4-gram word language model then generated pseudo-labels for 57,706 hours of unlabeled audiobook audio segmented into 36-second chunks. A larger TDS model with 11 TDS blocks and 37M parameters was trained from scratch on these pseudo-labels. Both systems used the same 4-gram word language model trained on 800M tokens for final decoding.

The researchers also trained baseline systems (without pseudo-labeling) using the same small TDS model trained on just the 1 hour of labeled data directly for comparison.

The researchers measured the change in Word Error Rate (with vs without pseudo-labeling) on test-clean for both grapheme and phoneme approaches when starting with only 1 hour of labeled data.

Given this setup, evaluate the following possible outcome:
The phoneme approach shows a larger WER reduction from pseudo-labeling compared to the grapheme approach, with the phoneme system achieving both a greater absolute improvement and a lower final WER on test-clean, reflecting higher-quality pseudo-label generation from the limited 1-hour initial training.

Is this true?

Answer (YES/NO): NO